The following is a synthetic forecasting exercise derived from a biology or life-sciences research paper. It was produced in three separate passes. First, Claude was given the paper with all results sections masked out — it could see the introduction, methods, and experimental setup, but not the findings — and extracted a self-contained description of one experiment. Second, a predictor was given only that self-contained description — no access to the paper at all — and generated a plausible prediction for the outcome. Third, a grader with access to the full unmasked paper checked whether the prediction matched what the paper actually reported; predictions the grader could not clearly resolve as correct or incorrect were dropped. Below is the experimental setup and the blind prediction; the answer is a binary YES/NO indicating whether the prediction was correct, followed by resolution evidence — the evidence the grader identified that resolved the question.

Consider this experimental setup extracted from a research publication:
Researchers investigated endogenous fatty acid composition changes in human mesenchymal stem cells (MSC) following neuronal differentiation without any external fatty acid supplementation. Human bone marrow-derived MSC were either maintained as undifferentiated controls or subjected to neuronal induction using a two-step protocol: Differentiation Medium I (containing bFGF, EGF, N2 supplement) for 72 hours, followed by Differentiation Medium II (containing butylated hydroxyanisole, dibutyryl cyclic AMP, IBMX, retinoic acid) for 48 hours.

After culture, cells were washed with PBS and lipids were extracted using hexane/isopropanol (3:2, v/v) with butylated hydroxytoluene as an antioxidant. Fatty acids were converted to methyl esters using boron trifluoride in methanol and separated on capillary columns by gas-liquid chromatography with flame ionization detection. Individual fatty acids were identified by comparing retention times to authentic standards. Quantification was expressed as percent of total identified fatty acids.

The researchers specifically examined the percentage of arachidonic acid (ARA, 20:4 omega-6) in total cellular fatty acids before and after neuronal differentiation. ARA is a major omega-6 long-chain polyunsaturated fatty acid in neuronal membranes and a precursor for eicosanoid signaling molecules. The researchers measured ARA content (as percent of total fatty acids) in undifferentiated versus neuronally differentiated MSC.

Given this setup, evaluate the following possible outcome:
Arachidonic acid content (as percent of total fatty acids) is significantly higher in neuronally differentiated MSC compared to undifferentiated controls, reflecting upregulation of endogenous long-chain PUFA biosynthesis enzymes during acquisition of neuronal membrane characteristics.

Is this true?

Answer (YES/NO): NO